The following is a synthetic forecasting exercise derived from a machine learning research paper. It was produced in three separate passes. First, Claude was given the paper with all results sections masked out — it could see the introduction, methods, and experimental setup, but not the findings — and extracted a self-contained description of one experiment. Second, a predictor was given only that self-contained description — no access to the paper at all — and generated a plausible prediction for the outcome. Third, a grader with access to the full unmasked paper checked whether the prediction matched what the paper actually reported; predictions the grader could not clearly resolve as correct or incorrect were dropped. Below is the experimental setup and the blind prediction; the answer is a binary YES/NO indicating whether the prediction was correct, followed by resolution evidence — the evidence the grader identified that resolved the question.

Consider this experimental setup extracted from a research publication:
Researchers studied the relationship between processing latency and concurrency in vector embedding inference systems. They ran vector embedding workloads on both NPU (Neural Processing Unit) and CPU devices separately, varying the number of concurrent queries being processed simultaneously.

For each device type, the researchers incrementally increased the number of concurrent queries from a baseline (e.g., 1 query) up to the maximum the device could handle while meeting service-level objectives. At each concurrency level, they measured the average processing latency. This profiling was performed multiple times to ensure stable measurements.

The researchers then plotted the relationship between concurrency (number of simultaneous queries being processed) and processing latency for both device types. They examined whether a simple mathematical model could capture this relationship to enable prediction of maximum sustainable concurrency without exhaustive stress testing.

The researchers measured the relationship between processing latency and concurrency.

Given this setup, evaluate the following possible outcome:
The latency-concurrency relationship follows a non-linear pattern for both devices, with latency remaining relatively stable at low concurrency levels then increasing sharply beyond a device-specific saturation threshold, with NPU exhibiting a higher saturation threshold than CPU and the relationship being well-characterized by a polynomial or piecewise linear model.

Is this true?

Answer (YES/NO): NO